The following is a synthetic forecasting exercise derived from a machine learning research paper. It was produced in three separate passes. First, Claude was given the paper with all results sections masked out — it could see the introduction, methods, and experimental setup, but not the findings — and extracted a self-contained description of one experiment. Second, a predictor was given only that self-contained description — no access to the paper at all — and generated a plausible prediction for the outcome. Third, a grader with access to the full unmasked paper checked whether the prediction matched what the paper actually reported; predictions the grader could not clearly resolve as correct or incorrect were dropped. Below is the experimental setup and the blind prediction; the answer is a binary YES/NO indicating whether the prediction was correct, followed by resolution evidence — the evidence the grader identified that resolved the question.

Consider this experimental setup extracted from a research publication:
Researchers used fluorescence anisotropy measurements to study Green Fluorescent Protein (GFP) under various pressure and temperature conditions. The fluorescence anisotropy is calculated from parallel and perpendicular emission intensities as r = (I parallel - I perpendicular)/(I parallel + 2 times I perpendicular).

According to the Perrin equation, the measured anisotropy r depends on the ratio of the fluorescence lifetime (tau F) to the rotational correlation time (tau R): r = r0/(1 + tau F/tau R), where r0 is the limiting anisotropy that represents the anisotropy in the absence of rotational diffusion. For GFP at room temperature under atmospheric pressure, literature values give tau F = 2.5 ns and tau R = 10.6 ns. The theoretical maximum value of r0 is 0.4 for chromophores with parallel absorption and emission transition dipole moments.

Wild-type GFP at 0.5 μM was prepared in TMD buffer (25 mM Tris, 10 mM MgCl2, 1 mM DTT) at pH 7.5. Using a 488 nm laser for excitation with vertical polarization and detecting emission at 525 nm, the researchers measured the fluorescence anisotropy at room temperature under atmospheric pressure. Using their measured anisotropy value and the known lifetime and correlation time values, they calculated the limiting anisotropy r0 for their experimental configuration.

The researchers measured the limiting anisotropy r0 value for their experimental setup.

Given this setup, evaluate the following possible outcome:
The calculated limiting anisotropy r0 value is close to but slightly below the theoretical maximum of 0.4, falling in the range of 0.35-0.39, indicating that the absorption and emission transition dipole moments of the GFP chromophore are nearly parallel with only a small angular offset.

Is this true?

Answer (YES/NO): NO